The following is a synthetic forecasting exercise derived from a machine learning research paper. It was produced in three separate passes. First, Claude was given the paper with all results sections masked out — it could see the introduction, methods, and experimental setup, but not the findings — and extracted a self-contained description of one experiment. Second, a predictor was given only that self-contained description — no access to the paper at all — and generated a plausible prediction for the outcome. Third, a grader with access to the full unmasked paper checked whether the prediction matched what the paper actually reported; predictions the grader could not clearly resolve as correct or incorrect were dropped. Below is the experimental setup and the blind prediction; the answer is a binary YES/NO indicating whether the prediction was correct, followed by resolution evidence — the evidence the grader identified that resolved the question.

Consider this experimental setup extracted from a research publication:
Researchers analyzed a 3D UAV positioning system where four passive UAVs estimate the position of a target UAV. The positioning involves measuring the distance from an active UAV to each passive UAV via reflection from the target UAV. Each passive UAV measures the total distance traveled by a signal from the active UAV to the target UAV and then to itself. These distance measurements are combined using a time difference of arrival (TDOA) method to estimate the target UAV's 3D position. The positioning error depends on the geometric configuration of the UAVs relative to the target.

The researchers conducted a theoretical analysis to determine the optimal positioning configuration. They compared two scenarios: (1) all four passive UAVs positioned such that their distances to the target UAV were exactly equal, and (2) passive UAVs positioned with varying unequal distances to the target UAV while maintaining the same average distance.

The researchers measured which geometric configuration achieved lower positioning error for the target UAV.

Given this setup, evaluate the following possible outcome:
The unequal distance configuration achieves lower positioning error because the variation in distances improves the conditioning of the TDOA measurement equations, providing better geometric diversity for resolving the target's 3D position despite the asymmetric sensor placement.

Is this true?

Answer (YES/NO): NO